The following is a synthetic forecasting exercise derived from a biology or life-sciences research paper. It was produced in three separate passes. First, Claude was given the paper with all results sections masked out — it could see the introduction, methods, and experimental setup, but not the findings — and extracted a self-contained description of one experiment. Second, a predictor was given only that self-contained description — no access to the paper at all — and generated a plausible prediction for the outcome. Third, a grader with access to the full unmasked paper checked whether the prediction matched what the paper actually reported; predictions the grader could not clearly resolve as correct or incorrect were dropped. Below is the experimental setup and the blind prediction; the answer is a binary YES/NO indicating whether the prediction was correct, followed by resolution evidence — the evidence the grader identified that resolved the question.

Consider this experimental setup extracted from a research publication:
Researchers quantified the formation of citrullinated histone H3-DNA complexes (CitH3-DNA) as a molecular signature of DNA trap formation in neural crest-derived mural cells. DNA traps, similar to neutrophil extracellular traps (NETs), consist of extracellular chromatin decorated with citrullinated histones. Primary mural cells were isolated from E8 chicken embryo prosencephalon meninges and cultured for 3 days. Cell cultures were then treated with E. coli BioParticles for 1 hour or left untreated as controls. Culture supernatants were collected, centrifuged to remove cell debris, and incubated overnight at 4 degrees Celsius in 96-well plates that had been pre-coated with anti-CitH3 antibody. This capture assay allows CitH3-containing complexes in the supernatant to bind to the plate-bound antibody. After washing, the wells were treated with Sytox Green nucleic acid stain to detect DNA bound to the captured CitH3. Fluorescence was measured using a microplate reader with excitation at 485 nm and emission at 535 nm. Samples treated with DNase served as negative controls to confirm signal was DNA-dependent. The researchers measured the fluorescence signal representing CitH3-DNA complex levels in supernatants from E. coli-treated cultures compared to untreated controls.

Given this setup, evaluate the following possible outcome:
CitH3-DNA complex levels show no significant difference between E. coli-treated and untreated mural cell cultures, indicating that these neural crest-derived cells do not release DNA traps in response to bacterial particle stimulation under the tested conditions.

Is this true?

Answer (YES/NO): NO